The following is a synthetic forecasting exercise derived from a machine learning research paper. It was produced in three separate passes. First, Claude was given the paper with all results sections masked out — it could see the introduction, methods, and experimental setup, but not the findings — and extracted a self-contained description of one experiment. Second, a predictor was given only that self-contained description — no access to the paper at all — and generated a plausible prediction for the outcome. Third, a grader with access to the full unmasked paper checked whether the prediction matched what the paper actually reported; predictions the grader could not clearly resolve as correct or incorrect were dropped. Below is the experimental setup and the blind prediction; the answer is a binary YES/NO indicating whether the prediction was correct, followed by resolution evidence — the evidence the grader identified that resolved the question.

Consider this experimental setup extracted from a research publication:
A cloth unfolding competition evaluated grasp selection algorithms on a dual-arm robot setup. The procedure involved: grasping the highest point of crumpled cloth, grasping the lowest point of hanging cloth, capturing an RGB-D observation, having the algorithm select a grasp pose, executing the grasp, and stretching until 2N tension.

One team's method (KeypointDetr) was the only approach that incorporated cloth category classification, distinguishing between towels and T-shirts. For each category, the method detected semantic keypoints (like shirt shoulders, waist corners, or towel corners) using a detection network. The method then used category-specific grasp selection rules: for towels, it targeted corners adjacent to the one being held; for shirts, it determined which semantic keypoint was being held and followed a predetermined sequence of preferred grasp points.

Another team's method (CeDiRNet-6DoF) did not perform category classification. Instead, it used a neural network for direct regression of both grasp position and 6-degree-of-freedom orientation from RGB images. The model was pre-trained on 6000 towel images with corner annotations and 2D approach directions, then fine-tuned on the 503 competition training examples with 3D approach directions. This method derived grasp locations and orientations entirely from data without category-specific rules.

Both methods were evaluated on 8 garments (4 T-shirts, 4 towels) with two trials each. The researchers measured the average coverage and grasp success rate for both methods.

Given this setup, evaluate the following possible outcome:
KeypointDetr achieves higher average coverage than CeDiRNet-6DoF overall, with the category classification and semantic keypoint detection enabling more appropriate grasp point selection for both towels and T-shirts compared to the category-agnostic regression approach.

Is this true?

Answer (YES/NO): NO